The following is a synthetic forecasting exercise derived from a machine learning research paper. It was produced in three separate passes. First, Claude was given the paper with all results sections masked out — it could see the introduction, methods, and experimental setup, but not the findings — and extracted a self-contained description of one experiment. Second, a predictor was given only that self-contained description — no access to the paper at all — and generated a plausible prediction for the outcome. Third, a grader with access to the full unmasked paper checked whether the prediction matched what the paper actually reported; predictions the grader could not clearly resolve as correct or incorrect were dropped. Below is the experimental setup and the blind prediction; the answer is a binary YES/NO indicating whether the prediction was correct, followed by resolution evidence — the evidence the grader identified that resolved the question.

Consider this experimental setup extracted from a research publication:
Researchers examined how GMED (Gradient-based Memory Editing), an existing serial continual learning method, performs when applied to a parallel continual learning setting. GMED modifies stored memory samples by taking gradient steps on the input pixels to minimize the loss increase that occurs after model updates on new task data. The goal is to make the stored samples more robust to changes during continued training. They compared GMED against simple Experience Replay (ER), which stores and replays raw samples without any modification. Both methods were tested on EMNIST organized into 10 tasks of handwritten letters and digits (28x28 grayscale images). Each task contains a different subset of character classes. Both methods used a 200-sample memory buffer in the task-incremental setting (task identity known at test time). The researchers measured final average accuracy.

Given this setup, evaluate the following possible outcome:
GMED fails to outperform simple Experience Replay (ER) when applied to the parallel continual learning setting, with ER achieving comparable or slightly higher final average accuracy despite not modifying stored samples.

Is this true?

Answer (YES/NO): NO